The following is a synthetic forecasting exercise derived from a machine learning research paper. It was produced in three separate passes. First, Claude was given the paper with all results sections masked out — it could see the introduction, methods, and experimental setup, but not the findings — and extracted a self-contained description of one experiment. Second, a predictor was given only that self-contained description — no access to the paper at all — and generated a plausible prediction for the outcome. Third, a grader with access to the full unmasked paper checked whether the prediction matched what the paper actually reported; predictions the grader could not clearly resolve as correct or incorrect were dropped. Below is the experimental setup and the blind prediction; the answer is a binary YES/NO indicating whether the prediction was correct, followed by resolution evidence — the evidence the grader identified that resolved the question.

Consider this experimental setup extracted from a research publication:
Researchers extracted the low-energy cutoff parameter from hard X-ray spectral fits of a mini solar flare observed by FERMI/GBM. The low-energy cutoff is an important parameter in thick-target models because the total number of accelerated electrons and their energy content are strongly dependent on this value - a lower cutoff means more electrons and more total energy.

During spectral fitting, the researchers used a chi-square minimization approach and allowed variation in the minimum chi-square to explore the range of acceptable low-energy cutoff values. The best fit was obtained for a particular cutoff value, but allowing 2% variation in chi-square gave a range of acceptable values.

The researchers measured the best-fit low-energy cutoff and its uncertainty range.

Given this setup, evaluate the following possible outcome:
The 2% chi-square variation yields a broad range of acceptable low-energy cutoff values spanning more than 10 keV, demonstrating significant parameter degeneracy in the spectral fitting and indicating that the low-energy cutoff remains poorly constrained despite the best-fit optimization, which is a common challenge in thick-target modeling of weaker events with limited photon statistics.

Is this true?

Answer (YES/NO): NO